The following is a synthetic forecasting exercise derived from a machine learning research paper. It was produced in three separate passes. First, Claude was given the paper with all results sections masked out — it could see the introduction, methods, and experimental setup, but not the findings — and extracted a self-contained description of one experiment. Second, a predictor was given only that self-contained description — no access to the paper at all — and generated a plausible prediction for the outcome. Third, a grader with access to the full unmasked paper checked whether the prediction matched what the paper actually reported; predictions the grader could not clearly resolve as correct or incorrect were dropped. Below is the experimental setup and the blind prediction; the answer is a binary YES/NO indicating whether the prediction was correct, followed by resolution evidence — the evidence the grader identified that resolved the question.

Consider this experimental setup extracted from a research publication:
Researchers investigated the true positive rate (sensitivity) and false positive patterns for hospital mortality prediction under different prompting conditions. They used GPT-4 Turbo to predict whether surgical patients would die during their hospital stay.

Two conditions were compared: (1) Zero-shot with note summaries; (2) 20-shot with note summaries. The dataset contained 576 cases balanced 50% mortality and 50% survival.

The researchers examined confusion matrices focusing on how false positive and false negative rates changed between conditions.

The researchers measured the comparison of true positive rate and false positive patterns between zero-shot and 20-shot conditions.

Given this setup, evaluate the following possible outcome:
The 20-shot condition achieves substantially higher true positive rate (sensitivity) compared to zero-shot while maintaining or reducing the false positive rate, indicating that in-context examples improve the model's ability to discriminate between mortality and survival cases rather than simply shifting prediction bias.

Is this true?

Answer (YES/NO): NO